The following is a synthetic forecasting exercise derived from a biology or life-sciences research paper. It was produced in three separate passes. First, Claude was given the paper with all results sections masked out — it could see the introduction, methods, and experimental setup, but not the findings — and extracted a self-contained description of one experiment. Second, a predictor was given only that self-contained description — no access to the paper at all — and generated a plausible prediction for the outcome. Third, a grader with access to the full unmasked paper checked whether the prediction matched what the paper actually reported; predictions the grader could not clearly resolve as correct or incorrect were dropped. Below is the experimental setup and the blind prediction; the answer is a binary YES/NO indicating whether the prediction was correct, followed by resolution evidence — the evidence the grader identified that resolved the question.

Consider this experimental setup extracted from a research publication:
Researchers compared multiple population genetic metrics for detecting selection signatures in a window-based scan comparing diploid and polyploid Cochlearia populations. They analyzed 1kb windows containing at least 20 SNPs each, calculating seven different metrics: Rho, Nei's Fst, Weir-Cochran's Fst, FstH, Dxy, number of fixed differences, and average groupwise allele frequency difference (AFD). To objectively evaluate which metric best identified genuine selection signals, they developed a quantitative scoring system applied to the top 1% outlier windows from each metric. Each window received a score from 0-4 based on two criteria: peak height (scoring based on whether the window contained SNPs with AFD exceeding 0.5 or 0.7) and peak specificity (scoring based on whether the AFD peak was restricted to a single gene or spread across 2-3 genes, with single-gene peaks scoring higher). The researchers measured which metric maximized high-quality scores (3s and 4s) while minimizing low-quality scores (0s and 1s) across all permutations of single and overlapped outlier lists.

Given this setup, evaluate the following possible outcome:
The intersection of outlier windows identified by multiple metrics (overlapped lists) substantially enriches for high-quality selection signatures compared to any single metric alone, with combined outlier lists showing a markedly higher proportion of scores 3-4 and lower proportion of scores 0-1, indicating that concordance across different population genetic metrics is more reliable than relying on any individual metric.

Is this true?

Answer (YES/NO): NO